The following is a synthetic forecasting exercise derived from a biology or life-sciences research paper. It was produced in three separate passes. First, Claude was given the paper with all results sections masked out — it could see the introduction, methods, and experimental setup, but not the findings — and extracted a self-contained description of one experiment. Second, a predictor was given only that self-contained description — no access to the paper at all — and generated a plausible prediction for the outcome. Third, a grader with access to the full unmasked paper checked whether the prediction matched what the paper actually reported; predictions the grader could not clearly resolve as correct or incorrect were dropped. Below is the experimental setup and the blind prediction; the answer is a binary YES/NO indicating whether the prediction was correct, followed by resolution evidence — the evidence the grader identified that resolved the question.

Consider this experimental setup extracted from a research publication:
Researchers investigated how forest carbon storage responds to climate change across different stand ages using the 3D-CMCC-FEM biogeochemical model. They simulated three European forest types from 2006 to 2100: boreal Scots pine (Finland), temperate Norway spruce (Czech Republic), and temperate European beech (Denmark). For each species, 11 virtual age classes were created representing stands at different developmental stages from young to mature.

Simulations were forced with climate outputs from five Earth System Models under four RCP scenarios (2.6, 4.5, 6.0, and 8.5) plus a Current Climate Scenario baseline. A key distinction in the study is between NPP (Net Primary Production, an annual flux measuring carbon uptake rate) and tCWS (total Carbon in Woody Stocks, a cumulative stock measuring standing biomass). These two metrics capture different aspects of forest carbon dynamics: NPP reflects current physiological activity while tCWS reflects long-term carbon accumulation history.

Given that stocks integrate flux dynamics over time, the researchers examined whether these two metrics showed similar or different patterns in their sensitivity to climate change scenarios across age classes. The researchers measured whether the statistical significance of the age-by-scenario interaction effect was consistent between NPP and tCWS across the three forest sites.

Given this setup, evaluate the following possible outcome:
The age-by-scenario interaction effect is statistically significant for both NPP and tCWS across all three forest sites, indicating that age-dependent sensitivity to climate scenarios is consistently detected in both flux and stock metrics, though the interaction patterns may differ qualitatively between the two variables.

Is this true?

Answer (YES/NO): YES